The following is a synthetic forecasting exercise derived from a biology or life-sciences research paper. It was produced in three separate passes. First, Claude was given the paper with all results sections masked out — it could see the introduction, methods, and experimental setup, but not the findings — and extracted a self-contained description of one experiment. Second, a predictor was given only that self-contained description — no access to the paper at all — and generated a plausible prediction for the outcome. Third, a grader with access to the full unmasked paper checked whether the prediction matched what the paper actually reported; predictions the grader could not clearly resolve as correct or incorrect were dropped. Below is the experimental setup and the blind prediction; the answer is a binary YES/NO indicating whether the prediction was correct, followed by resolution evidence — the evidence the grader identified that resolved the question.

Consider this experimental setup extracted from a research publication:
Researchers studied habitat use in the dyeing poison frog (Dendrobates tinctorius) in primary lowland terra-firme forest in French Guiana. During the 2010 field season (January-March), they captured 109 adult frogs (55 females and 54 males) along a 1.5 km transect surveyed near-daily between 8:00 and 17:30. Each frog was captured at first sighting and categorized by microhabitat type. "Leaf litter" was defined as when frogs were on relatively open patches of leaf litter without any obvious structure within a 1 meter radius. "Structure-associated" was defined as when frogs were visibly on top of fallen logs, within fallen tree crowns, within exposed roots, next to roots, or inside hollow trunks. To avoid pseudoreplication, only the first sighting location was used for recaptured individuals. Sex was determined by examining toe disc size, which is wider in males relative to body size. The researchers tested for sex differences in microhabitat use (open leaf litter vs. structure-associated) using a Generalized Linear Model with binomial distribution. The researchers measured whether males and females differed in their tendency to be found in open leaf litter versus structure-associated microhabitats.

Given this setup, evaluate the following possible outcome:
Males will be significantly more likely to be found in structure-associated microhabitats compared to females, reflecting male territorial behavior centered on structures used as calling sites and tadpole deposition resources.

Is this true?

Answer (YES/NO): NO